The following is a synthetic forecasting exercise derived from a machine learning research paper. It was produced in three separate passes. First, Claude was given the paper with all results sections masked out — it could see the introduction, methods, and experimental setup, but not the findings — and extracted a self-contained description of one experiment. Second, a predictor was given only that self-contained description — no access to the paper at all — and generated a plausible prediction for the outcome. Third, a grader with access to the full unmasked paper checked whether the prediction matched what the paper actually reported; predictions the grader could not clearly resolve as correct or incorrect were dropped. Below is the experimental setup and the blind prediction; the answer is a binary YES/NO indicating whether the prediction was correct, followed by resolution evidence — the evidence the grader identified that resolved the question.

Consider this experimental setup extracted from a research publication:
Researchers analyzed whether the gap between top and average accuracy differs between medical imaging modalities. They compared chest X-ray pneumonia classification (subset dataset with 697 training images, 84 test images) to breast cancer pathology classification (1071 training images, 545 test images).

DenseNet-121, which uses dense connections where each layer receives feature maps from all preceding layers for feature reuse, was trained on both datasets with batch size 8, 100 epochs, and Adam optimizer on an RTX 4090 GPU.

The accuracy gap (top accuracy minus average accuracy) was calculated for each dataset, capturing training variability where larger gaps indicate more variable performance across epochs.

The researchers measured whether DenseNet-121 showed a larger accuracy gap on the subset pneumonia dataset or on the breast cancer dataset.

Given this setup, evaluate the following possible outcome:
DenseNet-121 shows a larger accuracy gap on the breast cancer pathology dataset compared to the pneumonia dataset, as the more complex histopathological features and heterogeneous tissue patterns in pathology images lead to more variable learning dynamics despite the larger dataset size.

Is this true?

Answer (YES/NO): NO